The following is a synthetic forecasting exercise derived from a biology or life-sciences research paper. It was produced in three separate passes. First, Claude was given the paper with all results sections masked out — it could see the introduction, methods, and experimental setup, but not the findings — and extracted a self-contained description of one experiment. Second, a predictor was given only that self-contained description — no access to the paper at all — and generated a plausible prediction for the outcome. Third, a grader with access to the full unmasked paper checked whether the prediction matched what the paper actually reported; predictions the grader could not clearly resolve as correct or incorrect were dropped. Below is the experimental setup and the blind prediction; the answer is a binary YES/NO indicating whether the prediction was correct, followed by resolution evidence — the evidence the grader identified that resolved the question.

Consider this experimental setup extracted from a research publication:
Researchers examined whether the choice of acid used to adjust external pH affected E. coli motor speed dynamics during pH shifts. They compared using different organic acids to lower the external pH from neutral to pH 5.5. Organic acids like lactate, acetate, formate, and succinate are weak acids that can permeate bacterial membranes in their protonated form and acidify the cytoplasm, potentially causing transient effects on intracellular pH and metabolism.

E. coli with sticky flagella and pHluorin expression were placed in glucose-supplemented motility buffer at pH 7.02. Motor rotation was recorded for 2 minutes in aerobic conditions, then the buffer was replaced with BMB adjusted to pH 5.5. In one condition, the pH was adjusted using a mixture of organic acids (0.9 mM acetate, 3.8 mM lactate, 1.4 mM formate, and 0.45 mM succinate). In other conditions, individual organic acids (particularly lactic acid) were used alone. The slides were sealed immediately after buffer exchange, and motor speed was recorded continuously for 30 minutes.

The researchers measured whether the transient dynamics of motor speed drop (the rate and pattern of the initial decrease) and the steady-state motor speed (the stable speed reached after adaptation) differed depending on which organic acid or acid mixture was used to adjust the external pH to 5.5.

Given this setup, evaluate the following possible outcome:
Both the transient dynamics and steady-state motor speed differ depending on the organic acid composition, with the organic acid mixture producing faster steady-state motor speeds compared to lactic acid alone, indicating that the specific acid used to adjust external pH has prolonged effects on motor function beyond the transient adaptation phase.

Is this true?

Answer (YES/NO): NO